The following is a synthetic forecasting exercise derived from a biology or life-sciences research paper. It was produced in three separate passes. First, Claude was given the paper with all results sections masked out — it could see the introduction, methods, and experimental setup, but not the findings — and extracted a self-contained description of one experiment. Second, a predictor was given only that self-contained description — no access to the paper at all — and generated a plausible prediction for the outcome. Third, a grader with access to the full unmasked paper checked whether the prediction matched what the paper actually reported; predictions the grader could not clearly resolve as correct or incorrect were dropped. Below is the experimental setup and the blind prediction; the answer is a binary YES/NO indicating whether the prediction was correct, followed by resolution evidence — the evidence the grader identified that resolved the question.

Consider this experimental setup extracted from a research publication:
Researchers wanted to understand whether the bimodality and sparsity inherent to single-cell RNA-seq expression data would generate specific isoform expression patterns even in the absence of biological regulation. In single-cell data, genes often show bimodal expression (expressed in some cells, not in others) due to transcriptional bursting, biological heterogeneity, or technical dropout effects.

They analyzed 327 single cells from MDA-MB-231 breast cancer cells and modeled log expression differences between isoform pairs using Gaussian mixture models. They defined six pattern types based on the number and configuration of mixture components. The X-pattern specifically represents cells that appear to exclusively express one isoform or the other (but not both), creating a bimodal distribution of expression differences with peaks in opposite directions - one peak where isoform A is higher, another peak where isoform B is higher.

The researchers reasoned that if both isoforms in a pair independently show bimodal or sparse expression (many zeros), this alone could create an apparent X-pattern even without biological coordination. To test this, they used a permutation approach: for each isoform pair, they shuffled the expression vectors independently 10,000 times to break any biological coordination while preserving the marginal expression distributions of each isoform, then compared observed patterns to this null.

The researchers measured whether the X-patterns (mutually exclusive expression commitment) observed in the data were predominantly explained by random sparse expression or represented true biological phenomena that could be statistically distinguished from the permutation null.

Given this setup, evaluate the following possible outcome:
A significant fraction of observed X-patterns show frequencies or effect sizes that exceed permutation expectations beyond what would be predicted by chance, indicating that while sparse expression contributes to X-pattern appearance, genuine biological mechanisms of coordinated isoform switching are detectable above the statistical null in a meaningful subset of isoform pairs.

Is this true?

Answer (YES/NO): NO